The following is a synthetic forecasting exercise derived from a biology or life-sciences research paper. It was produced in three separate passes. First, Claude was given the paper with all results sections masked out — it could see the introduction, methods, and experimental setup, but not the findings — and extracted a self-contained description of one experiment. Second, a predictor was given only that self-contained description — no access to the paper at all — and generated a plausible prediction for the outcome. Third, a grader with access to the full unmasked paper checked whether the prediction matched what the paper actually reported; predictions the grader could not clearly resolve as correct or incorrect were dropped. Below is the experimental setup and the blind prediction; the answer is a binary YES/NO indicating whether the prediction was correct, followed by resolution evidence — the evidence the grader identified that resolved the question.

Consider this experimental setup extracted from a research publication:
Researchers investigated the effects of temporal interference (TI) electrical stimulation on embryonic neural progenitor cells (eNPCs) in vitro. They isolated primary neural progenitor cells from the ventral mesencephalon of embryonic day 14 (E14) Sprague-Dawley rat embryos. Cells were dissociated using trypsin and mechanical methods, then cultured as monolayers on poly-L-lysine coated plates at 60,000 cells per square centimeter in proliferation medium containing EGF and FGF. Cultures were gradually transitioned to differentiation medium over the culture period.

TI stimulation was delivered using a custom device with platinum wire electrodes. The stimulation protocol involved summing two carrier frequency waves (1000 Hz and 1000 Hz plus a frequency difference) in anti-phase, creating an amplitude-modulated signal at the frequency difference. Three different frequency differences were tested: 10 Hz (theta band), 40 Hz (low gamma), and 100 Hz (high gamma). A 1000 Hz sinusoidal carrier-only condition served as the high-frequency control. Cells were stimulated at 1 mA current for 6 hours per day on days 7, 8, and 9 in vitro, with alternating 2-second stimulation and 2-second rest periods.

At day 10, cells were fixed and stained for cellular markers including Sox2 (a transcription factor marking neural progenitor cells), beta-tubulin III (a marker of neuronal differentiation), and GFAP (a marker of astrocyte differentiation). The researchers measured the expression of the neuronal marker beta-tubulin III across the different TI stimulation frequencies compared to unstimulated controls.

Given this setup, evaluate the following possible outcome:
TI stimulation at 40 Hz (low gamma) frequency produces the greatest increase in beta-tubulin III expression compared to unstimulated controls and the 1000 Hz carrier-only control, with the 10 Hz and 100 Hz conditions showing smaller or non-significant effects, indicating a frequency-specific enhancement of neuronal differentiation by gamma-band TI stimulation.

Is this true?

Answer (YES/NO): NO